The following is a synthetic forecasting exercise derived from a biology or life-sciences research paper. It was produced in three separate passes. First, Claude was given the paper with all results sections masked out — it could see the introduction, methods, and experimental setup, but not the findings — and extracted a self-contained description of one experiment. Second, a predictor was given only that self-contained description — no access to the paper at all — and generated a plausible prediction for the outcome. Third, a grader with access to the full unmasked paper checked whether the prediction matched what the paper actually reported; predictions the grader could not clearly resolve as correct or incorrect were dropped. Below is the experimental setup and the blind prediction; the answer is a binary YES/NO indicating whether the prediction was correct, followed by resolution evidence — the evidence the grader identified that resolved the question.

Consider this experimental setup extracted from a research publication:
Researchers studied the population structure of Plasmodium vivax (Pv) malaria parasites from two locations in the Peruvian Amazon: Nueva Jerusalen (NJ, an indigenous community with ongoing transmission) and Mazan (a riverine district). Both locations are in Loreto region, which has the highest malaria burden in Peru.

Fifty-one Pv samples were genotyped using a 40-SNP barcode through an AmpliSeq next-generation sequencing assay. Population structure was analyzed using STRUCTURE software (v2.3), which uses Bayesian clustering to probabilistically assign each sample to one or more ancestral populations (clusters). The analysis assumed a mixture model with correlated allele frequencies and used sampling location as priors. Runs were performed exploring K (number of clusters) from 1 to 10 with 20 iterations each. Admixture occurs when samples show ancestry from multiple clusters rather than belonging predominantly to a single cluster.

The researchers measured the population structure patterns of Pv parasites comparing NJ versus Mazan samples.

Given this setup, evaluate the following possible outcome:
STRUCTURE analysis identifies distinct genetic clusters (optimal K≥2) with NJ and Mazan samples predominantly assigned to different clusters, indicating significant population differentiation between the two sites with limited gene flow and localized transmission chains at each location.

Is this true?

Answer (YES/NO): NO